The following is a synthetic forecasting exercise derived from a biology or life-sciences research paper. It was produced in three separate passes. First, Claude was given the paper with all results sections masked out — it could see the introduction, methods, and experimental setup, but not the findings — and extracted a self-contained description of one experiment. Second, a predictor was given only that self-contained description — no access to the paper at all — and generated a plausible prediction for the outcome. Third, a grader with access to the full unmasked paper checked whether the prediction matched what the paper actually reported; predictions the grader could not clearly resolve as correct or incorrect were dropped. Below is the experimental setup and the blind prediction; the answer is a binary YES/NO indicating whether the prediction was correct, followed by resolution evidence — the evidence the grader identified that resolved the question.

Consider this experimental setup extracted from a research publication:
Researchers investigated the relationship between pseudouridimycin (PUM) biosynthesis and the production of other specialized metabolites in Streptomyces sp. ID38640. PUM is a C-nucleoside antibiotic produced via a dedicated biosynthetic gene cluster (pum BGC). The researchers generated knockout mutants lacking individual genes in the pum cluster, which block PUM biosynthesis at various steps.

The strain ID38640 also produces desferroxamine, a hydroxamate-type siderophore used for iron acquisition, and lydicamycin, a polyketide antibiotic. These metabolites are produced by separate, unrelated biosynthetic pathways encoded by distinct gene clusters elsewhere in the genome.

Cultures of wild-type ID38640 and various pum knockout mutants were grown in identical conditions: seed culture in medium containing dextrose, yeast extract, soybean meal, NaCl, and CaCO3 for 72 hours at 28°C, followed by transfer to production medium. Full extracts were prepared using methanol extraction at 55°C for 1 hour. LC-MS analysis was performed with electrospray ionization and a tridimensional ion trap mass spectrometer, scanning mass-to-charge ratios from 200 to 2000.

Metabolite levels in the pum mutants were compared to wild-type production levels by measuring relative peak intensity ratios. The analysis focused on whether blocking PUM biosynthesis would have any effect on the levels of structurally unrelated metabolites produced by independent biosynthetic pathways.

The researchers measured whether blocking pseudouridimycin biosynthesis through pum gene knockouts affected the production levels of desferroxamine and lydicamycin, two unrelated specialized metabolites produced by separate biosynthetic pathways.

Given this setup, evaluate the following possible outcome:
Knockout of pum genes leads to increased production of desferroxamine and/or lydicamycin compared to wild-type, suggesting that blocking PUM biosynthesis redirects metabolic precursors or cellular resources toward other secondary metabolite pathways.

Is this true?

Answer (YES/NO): YES